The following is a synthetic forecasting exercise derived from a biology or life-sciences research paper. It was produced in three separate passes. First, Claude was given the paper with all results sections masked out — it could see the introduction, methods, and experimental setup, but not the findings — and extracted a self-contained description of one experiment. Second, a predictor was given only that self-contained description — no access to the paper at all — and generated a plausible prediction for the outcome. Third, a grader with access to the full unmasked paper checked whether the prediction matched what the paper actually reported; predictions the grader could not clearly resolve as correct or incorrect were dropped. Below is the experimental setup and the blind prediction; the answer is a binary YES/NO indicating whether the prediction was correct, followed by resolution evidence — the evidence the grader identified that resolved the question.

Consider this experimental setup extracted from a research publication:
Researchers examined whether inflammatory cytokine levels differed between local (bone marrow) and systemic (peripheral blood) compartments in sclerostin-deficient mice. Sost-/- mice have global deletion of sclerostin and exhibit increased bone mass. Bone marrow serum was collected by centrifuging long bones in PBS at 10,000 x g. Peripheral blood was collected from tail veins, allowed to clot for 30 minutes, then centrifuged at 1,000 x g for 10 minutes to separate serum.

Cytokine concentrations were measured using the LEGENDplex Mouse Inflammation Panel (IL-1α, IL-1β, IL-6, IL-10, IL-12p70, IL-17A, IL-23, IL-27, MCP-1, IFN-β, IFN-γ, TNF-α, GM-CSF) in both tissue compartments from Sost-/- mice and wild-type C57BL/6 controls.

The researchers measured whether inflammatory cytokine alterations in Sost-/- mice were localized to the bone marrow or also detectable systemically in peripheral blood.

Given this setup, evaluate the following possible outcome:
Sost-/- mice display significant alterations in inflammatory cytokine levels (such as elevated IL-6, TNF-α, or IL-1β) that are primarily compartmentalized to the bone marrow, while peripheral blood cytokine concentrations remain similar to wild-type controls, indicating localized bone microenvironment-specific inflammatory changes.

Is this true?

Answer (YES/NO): NO